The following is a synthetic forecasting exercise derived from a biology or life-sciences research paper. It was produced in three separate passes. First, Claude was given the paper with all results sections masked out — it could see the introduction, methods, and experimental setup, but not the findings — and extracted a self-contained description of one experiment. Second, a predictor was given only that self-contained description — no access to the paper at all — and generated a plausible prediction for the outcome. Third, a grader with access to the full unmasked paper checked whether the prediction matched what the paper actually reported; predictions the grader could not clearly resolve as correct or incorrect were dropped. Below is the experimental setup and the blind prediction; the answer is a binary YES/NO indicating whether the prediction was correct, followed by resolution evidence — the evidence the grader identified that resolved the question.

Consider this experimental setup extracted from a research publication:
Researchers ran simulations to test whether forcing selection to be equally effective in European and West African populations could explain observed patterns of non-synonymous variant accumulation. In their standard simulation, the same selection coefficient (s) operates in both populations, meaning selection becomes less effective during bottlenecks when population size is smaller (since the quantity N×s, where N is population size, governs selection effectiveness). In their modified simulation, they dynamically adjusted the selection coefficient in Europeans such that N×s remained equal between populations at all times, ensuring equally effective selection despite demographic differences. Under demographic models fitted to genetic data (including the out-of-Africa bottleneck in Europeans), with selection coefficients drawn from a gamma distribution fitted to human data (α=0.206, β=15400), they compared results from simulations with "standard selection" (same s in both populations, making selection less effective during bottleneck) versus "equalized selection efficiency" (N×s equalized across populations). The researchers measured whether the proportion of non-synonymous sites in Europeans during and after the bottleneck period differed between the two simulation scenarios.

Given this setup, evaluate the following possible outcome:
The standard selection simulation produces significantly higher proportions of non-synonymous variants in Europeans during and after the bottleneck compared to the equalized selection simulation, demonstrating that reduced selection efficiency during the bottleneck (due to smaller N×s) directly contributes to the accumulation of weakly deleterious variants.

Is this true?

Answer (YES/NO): NO